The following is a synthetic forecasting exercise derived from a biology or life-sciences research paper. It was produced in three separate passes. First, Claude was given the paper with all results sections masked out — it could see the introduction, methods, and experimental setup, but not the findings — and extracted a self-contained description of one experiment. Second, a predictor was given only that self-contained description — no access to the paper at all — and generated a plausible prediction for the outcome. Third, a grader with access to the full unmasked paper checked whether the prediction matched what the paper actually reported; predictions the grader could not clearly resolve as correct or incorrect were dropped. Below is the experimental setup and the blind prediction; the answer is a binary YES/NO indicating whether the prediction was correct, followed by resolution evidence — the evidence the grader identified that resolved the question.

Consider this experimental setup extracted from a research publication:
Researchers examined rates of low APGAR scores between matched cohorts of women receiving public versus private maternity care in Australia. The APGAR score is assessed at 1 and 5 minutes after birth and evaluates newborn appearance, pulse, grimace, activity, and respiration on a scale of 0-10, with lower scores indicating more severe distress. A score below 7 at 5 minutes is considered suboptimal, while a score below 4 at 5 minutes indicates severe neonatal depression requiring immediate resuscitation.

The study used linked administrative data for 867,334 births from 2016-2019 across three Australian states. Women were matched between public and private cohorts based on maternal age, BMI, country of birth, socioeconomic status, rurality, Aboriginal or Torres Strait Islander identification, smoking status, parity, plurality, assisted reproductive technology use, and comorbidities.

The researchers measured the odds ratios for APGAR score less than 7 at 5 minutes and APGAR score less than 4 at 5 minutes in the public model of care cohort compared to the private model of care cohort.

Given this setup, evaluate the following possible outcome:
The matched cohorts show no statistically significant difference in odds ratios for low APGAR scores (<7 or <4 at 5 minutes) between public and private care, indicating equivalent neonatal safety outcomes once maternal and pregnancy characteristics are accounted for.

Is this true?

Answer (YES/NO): NO